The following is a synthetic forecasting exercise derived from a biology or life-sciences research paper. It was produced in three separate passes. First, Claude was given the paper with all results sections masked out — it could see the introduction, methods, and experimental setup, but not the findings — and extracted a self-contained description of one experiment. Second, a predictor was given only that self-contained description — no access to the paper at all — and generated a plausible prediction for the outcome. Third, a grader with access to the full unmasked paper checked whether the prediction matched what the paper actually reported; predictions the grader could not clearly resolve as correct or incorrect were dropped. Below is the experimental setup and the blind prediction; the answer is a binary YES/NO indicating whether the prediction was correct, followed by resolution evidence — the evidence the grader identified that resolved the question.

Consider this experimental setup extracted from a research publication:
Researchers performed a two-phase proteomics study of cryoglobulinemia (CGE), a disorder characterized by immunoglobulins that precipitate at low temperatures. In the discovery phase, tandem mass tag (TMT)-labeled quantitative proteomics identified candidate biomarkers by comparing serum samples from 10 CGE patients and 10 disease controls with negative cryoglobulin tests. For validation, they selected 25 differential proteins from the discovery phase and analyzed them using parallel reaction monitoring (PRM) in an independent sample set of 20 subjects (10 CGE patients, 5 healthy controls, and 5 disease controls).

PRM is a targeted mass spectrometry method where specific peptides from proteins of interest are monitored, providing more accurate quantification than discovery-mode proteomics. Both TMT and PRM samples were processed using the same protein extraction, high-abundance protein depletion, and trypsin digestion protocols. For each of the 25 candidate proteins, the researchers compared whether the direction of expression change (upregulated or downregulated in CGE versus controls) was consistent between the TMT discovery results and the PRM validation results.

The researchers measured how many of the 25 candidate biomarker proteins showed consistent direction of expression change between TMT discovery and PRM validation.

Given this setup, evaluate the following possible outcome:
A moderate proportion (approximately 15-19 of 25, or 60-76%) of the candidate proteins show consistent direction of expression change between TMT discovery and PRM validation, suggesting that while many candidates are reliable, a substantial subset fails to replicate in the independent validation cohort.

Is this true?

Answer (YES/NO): NO